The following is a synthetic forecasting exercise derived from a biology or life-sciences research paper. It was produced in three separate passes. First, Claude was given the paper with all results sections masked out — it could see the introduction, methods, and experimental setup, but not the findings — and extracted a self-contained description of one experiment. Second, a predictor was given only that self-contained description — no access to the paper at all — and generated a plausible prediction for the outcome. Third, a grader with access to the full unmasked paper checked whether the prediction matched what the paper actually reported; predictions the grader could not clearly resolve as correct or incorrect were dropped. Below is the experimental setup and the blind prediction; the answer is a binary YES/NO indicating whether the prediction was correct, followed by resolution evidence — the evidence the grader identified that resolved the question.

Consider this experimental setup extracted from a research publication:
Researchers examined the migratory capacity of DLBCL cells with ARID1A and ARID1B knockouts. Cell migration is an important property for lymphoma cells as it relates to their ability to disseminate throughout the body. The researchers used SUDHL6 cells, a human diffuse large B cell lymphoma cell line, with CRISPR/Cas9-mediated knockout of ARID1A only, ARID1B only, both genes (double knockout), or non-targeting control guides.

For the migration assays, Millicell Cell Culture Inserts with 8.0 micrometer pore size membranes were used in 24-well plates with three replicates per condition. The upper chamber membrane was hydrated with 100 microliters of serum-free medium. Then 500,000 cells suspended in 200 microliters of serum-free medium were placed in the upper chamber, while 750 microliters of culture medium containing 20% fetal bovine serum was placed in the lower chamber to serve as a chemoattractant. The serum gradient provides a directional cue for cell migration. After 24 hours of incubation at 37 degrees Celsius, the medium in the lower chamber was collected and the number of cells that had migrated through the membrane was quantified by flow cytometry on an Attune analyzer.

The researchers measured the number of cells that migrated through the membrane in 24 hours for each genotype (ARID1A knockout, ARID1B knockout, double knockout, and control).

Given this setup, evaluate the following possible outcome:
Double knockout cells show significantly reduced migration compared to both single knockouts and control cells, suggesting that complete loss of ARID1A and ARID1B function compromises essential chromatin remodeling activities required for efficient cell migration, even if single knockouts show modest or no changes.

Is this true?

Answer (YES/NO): NO